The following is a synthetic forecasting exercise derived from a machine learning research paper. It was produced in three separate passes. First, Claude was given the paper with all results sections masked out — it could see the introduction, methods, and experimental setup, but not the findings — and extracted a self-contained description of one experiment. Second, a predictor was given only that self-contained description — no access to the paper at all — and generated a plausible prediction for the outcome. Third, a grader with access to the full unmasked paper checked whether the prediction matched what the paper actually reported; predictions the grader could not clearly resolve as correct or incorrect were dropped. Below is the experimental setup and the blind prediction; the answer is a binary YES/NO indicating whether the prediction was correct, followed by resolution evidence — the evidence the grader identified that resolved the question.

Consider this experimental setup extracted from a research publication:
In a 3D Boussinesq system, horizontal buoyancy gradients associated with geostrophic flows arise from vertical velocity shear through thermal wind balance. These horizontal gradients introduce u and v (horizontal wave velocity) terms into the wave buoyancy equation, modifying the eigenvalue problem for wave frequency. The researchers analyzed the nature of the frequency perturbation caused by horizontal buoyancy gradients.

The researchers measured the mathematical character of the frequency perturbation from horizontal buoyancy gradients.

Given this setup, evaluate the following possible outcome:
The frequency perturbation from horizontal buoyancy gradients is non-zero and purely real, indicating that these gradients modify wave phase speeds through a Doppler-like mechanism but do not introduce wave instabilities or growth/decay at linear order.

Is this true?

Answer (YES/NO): NO